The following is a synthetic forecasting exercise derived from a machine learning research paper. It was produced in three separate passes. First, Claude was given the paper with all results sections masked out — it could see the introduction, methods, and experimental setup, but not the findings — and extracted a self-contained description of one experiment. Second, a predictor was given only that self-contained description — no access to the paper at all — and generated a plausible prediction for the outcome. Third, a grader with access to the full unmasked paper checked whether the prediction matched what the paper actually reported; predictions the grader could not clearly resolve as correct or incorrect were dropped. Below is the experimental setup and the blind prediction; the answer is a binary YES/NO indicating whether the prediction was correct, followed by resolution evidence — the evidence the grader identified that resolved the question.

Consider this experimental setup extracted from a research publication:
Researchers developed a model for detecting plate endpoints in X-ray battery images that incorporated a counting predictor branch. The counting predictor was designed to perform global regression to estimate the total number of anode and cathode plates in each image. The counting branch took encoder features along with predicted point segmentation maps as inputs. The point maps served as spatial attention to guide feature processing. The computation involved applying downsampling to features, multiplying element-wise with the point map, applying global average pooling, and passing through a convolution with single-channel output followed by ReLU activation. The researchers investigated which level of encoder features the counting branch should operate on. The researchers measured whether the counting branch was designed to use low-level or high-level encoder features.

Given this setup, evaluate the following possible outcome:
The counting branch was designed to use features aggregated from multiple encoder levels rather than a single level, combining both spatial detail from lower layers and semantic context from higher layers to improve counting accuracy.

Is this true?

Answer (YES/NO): NO